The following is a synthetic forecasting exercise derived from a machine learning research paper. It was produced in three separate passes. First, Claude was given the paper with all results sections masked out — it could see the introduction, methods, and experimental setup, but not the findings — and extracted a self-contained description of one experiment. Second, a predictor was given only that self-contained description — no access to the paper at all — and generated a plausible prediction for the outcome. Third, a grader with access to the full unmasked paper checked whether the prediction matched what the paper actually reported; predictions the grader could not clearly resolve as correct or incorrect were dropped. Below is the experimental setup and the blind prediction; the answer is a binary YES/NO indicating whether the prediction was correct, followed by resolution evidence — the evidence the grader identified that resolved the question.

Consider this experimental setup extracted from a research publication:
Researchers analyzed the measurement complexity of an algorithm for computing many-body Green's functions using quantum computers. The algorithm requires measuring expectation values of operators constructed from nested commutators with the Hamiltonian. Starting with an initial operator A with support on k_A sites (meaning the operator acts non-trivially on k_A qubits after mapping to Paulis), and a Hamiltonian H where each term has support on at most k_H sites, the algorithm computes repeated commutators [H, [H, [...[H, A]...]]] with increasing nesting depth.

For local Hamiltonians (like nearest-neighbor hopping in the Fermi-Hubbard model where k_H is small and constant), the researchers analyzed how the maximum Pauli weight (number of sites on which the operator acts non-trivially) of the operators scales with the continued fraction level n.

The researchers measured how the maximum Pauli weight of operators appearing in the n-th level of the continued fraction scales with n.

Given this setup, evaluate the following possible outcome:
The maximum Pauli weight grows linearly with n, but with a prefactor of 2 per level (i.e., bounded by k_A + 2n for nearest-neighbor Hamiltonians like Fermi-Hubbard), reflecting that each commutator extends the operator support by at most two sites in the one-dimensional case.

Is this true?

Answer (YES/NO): NO